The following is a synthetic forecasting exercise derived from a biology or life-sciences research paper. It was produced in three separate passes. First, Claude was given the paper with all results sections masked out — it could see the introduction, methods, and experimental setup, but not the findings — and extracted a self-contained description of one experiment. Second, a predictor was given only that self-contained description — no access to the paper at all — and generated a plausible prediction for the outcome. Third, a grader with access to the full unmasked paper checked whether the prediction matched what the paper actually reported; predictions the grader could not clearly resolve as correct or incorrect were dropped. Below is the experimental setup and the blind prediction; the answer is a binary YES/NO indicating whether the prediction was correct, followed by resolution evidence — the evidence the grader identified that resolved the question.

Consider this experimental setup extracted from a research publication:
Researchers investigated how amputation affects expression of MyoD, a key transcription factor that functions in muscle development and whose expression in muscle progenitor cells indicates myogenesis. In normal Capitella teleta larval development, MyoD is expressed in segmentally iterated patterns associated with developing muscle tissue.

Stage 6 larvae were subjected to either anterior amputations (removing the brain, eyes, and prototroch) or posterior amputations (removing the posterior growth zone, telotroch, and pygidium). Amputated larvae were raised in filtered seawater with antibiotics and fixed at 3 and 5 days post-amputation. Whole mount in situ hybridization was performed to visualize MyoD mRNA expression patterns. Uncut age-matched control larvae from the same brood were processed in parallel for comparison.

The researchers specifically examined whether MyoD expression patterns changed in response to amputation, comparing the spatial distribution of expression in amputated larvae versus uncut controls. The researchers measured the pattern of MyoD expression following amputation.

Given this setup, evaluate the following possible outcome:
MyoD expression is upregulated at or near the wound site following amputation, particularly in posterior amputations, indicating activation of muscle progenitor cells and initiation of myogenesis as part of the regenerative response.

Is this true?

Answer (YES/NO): NO